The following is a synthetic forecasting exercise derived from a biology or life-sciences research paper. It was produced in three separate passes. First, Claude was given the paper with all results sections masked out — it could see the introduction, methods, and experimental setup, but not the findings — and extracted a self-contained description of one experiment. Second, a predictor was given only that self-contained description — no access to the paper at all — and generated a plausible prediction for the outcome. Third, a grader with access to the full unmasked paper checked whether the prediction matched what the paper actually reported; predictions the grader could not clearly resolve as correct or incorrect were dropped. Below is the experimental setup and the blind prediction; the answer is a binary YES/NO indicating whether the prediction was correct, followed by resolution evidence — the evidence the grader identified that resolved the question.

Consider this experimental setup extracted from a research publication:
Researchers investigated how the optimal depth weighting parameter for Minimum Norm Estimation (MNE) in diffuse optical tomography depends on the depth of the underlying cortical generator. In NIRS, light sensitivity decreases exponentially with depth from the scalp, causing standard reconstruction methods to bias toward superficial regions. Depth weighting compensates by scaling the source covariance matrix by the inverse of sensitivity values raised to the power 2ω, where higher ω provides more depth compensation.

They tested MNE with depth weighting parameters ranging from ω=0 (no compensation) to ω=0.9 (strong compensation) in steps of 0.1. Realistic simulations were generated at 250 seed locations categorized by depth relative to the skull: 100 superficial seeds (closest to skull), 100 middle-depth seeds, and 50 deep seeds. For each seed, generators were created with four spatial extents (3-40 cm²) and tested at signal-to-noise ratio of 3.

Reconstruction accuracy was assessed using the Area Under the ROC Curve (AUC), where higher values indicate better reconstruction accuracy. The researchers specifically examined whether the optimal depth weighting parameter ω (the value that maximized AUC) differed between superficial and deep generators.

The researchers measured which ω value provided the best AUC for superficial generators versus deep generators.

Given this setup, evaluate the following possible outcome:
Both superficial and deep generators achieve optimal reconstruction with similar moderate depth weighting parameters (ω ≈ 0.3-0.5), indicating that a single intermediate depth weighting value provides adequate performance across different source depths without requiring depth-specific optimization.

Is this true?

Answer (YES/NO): YES